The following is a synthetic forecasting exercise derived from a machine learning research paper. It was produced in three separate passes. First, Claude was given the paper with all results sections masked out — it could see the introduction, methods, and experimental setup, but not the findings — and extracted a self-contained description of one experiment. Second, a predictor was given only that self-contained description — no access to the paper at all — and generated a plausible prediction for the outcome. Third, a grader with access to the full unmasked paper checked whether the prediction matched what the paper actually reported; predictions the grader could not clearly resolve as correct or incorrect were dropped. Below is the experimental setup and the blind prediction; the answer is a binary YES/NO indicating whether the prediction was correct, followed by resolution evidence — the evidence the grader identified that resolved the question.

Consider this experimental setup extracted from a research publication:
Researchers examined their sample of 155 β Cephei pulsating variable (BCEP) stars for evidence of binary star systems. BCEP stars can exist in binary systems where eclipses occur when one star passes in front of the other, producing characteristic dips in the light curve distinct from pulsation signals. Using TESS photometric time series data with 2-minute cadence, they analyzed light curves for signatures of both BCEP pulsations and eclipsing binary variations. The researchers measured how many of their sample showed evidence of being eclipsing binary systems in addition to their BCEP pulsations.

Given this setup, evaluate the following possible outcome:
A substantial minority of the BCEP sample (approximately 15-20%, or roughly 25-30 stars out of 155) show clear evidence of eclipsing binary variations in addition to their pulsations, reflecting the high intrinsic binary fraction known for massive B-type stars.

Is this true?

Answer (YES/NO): NO